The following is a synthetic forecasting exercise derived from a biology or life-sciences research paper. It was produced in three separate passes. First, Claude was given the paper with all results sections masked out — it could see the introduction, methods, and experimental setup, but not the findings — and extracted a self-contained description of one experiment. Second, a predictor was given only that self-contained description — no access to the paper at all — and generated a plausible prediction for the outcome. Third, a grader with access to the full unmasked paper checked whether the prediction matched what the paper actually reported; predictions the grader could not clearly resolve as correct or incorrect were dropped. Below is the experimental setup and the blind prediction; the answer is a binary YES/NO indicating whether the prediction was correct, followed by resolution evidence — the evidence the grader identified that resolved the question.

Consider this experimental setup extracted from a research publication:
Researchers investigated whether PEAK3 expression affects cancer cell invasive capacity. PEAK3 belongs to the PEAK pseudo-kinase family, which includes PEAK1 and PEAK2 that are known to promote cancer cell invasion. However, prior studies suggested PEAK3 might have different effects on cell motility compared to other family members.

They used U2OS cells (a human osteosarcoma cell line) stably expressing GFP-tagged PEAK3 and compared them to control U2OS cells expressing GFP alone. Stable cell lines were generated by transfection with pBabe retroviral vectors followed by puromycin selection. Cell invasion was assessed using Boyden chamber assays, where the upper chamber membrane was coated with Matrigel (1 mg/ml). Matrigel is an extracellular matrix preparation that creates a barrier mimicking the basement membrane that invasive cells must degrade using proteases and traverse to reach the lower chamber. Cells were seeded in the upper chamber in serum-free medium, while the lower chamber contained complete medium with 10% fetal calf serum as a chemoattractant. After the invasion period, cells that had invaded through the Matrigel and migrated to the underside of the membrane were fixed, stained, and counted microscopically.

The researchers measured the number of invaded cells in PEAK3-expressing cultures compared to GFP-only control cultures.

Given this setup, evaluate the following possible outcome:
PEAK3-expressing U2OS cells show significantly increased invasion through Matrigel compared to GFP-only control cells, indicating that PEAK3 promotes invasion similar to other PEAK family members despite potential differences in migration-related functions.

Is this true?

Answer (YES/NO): YES